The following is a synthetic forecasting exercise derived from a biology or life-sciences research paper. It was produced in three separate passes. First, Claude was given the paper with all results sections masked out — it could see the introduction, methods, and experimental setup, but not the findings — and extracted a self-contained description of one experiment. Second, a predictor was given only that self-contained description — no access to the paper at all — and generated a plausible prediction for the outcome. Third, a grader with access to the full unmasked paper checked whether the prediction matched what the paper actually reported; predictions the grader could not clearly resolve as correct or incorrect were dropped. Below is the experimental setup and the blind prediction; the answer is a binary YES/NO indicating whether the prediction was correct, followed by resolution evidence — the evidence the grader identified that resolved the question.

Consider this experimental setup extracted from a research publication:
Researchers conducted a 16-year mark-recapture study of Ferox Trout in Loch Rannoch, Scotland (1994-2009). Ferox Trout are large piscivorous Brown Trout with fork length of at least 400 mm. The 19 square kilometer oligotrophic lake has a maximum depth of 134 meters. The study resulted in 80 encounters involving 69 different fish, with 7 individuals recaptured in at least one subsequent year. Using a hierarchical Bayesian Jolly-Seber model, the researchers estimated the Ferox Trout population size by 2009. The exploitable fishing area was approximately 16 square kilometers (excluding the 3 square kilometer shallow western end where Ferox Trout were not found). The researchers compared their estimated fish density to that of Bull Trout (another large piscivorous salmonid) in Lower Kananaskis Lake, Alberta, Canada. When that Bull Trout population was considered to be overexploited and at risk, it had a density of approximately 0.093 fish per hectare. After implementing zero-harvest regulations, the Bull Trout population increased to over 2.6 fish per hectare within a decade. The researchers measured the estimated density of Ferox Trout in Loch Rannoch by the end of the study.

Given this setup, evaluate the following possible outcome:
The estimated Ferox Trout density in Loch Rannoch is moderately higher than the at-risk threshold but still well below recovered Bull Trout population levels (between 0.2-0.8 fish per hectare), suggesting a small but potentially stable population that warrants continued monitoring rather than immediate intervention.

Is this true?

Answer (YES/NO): NO